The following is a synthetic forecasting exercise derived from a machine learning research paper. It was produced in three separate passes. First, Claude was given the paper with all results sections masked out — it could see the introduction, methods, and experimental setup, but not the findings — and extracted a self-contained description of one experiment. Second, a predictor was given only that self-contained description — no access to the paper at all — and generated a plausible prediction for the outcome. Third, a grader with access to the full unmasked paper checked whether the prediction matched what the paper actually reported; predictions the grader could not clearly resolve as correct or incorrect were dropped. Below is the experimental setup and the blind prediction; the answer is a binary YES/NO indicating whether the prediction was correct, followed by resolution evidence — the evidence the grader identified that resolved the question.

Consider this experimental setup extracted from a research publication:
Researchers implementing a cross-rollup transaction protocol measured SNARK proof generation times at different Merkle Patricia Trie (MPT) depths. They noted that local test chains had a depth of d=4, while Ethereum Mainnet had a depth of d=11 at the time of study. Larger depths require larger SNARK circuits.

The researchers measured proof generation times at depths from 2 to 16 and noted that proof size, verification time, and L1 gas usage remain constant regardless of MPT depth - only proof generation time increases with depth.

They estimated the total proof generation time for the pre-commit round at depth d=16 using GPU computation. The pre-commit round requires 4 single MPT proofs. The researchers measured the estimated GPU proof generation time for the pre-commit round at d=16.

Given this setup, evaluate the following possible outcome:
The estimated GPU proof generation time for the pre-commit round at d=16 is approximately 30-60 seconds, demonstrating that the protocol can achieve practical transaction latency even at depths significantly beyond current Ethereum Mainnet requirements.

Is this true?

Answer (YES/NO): NO